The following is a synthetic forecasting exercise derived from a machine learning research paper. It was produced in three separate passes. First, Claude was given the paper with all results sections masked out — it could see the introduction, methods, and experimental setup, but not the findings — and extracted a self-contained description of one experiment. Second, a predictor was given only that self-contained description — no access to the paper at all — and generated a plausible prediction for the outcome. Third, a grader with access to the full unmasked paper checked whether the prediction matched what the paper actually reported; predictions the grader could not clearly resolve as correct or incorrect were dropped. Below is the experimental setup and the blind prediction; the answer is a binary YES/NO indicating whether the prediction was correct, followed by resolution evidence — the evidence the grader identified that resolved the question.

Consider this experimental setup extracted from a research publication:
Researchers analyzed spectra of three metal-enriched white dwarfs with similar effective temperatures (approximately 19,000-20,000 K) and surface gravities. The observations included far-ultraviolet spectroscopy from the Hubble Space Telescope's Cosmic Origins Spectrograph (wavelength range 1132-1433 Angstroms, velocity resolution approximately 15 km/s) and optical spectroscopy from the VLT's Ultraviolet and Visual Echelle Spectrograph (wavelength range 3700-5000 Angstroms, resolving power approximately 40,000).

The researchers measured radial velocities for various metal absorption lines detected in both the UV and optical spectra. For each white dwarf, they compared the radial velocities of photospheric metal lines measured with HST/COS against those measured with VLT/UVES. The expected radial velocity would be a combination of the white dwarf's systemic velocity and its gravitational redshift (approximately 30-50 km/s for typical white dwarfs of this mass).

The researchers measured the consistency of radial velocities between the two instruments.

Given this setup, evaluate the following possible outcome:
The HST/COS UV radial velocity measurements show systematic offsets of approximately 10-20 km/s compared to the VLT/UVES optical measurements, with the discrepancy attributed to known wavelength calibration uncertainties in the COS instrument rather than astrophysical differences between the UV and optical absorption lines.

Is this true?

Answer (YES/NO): YES